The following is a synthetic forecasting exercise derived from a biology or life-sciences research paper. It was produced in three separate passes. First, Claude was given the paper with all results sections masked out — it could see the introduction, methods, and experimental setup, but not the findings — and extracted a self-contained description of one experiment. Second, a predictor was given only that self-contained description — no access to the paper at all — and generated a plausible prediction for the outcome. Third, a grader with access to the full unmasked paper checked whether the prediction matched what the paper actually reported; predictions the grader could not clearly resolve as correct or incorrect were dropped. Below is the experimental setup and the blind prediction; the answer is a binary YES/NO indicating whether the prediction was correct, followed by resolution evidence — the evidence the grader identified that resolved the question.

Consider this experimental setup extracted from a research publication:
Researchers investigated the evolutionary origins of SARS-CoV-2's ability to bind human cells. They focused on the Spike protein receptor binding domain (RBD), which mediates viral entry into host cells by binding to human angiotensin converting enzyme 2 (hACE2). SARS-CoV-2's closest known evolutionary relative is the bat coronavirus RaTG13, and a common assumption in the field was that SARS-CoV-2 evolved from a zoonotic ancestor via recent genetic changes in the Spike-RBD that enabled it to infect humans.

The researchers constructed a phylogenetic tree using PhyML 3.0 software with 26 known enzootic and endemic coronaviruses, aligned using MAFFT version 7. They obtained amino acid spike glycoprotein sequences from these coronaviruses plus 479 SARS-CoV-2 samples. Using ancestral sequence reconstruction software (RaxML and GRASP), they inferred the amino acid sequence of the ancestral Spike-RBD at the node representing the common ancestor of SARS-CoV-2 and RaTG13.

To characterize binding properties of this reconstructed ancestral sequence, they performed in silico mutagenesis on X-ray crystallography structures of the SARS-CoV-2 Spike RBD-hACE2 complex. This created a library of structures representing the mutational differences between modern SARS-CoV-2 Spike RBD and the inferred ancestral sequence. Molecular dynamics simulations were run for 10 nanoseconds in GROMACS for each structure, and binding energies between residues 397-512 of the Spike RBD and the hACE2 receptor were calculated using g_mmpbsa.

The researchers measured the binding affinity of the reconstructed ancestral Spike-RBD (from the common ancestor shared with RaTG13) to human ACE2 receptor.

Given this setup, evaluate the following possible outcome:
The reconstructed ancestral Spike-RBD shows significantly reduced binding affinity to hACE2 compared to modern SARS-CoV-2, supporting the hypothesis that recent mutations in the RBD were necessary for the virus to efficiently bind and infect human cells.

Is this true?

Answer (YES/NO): NO